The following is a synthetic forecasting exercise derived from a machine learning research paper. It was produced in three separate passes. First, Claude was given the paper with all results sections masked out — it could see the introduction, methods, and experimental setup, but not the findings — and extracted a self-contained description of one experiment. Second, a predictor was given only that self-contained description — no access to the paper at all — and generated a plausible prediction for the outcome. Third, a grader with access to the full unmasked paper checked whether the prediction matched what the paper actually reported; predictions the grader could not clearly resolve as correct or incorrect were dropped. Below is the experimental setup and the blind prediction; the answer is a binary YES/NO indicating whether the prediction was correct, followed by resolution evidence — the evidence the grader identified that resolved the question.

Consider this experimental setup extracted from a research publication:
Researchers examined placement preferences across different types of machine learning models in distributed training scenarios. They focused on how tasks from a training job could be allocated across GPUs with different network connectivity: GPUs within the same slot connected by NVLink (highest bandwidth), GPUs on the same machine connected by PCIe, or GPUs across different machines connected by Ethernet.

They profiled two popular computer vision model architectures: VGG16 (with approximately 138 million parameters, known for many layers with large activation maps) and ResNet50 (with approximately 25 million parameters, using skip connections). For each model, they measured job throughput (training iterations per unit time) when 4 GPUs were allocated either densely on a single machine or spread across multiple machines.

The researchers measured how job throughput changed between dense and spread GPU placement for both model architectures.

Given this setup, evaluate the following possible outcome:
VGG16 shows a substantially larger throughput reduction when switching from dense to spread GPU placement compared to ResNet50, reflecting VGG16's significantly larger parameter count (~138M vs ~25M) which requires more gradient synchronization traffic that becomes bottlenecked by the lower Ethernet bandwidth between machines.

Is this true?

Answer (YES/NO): YES